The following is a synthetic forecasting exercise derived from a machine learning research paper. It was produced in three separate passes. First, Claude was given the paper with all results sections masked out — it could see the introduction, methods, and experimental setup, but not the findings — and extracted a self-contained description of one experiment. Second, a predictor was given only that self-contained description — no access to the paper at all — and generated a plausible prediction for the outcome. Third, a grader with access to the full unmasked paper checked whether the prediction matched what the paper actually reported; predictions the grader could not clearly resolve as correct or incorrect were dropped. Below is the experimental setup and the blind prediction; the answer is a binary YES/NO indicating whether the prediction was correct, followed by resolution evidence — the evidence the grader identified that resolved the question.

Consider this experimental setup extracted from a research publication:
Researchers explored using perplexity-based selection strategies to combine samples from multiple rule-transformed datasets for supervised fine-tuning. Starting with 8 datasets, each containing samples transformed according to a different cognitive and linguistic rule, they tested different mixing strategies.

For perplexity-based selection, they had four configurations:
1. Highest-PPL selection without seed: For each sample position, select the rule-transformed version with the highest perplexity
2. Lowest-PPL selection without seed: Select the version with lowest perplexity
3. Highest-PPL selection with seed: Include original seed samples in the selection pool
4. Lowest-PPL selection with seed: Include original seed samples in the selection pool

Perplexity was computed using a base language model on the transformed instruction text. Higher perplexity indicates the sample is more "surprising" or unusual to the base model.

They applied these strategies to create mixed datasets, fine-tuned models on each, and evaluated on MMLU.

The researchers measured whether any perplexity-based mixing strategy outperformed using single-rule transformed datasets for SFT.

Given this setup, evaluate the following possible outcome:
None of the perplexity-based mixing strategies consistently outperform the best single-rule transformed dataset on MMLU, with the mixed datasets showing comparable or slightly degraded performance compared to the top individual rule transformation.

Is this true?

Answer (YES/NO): YES